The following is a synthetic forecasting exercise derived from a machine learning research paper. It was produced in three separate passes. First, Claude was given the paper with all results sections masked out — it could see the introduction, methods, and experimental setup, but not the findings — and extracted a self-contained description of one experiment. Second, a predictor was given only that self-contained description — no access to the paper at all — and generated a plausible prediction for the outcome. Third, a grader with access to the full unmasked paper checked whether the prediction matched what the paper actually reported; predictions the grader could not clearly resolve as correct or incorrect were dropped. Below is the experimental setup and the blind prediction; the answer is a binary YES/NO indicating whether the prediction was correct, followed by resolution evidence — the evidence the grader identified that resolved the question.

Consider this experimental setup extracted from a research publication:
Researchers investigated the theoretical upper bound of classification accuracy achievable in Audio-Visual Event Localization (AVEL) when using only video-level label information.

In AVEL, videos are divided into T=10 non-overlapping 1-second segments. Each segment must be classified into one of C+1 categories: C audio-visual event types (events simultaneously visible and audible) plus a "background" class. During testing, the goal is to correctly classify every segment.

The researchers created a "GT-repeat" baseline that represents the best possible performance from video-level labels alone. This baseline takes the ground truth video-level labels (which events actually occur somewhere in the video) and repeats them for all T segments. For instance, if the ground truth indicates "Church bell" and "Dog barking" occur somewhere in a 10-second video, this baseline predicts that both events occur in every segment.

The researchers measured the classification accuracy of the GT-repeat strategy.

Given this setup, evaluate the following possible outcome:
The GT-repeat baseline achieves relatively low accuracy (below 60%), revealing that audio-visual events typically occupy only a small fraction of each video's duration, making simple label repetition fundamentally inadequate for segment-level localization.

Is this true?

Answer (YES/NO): NO